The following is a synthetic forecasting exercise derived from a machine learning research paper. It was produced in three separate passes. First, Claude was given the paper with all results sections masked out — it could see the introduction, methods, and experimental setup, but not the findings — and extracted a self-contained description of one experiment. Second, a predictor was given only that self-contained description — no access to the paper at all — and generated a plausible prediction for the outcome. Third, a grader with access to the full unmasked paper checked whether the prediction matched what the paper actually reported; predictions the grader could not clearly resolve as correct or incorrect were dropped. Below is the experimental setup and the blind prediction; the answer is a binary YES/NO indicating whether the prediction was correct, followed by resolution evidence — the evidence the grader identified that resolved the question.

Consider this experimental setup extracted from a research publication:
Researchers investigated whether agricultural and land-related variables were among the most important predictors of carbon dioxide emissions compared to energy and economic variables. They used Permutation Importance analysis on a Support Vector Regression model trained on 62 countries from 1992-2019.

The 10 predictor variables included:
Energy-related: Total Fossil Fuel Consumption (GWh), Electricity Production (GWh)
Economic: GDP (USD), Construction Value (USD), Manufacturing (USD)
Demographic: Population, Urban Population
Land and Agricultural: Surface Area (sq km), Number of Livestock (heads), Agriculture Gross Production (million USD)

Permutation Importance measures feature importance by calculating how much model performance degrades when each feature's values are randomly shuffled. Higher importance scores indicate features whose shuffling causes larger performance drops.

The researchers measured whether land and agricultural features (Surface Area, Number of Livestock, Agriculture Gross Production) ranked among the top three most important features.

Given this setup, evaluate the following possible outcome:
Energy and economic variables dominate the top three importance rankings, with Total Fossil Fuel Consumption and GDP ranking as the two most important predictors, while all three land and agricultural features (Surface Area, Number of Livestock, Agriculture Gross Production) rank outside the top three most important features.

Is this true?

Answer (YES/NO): YES